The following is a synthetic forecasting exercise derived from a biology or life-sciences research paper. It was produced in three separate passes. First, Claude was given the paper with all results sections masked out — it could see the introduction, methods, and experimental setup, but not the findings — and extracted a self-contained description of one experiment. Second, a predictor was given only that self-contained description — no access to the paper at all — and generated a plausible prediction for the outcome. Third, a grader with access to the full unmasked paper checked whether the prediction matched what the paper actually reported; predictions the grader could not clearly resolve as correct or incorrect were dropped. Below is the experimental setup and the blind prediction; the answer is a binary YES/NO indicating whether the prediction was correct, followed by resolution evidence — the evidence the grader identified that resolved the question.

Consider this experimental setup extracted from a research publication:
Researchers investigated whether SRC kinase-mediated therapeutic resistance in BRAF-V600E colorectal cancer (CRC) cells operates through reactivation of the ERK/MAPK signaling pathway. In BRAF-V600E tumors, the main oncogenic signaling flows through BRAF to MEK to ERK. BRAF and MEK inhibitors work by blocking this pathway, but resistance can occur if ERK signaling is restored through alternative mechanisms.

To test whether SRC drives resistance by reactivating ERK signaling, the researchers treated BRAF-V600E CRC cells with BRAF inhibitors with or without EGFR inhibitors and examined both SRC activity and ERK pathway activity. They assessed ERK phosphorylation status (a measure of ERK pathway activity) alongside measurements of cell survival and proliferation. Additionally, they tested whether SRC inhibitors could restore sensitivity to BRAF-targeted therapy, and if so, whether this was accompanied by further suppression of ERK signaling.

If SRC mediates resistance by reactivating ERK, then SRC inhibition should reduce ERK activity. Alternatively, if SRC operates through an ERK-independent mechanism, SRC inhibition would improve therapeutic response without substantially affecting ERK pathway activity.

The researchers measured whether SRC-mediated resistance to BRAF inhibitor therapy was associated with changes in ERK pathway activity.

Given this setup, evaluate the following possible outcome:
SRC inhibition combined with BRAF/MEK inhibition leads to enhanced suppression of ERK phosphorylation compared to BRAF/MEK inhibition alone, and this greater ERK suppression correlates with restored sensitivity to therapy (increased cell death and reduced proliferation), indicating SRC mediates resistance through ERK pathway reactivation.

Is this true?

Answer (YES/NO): NO